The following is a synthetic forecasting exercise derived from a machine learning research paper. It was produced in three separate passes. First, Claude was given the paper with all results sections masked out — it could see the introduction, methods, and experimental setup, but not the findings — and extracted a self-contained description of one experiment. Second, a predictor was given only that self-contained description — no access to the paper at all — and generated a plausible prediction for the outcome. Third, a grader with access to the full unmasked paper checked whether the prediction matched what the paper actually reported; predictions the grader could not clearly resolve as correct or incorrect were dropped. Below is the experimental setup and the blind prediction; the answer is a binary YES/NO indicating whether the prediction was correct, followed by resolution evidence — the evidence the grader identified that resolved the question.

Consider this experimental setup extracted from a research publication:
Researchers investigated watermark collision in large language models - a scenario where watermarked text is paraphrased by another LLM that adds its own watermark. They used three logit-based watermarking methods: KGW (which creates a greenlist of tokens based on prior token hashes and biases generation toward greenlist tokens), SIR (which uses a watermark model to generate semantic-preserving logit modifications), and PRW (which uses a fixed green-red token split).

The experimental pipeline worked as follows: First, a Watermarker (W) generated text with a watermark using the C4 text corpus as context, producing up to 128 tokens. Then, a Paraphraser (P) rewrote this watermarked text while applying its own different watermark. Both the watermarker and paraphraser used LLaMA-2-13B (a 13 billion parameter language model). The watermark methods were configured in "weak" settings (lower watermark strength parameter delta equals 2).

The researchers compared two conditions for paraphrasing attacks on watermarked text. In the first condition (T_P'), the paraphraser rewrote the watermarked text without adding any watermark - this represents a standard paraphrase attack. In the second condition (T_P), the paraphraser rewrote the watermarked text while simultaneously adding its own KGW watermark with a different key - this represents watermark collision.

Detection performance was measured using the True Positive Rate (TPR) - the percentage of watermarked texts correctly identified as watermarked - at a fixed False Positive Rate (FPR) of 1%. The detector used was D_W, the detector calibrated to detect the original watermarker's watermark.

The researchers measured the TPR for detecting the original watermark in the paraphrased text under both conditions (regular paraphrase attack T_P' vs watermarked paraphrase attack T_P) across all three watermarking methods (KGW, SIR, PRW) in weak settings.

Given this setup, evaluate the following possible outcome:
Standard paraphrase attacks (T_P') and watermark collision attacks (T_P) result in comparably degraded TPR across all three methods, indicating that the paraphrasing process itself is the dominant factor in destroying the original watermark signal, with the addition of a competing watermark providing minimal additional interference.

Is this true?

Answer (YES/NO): NO